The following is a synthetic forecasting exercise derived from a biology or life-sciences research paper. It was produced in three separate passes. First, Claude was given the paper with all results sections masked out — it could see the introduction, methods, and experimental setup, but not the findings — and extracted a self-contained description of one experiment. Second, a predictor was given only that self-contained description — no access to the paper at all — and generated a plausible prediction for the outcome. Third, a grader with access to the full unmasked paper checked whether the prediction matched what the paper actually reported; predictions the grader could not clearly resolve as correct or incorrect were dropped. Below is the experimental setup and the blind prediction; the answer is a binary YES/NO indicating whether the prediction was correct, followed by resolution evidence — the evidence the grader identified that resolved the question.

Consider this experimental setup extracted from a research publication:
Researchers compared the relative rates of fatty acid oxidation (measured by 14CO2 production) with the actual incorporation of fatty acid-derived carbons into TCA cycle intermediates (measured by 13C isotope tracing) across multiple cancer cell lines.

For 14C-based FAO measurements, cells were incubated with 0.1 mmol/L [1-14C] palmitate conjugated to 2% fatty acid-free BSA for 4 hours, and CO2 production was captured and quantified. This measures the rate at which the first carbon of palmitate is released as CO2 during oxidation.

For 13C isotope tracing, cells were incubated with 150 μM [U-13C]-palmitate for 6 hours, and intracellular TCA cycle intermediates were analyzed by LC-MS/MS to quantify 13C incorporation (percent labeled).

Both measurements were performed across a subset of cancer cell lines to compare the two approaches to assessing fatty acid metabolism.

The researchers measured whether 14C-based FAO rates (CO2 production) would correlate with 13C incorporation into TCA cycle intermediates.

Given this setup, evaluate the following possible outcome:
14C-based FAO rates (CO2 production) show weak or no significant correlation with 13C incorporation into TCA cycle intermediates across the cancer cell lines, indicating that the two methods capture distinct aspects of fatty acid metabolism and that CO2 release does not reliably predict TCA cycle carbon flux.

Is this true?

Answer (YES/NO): YES